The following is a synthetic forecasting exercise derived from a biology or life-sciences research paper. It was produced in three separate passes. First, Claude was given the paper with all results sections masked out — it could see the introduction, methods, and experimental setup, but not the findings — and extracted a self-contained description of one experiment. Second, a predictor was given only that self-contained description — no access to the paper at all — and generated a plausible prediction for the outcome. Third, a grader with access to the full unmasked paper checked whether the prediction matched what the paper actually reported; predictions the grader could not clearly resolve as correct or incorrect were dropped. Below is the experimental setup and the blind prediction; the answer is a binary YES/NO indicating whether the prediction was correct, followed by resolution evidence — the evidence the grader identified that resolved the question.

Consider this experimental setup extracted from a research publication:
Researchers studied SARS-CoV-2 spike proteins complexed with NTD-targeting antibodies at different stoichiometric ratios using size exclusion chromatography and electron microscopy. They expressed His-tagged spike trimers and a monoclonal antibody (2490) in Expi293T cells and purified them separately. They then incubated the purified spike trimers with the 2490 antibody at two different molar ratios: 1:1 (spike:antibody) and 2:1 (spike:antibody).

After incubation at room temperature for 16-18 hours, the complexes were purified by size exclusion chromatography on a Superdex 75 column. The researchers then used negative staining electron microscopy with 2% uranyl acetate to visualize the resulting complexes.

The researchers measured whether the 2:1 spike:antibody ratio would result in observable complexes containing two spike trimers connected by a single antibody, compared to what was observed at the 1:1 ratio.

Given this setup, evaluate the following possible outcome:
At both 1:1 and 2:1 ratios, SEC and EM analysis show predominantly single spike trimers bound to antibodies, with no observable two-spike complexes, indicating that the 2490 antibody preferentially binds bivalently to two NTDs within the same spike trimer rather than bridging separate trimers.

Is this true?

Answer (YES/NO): NO